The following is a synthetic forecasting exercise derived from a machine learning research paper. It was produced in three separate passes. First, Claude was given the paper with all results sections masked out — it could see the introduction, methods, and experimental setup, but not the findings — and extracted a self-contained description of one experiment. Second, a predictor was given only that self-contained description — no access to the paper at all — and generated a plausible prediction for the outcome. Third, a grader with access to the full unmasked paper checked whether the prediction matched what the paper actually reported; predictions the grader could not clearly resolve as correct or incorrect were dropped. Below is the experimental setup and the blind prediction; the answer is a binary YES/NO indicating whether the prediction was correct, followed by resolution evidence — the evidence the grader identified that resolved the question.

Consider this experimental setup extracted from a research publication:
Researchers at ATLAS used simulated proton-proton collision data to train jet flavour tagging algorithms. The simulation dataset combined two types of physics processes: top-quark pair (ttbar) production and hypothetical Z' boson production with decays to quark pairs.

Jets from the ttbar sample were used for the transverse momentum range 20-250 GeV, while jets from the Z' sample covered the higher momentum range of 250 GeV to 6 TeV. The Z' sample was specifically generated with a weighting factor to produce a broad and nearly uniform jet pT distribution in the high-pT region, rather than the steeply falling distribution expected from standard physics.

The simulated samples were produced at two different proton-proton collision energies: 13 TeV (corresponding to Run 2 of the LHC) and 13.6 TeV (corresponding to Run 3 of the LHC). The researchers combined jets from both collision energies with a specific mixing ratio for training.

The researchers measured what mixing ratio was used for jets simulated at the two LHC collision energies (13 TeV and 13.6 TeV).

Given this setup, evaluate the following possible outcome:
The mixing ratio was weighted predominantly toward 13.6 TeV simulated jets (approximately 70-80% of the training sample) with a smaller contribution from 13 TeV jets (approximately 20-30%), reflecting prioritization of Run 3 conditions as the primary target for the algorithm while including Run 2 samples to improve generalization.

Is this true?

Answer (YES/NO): NO